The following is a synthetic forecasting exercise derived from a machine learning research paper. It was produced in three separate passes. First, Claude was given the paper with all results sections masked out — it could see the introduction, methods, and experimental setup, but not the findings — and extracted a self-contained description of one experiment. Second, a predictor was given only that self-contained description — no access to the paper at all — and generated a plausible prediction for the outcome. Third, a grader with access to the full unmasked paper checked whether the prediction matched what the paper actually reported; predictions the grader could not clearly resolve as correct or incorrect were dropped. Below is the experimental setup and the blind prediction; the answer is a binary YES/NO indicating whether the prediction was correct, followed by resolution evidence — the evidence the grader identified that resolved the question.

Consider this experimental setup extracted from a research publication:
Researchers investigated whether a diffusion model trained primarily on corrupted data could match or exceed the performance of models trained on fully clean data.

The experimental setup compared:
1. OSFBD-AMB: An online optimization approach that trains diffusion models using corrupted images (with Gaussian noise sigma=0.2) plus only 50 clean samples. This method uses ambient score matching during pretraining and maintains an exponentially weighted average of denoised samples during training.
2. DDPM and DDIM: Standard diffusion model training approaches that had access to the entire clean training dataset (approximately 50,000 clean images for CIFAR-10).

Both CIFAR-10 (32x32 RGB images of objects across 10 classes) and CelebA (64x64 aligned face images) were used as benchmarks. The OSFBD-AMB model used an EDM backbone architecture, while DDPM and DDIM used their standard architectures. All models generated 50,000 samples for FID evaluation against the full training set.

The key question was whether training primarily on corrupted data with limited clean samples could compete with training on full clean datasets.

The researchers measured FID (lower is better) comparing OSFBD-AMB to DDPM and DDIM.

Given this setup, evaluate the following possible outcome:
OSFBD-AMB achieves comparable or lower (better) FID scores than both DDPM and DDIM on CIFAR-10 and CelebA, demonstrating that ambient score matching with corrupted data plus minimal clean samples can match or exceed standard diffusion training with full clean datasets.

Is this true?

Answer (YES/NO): YES